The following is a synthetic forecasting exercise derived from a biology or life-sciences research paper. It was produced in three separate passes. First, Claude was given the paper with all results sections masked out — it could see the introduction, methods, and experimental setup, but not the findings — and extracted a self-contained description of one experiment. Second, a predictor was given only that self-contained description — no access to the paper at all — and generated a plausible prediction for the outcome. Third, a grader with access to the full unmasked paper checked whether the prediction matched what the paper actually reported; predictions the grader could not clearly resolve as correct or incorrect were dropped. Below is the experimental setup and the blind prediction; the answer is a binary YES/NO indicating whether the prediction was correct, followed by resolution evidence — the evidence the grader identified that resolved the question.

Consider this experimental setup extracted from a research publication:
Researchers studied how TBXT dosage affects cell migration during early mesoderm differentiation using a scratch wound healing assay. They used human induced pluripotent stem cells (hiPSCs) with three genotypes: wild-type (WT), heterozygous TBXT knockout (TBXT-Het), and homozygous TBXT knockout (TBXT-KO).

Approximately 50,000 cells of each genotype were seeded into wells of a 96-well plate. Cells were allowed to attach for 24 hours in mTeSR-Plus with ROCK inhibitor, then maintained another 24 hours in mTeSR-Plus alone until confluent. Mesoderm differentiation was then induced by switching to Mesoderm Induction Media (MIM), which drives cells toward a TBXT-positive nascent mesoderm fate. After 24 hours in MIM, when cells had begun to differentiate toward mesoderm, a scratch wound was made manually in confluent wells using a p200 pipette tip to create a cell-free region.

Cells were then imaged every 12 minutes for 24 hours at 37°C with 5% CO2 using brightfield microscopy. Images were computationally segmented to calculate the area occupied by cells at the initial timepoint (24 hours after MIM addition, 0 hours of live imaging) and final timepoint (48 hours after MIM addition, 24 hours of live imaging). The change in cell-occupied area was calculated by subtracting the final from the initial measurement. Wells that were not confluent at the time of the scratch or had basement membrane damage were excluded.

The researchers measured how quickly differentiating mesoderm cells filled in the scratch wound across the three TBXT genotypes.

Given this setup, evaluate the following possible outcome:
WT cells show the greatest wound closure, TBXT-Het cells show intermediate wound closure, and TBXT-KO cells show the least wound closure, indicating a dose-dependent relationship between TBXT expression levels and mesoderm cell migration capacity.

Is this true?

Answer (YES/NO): NO